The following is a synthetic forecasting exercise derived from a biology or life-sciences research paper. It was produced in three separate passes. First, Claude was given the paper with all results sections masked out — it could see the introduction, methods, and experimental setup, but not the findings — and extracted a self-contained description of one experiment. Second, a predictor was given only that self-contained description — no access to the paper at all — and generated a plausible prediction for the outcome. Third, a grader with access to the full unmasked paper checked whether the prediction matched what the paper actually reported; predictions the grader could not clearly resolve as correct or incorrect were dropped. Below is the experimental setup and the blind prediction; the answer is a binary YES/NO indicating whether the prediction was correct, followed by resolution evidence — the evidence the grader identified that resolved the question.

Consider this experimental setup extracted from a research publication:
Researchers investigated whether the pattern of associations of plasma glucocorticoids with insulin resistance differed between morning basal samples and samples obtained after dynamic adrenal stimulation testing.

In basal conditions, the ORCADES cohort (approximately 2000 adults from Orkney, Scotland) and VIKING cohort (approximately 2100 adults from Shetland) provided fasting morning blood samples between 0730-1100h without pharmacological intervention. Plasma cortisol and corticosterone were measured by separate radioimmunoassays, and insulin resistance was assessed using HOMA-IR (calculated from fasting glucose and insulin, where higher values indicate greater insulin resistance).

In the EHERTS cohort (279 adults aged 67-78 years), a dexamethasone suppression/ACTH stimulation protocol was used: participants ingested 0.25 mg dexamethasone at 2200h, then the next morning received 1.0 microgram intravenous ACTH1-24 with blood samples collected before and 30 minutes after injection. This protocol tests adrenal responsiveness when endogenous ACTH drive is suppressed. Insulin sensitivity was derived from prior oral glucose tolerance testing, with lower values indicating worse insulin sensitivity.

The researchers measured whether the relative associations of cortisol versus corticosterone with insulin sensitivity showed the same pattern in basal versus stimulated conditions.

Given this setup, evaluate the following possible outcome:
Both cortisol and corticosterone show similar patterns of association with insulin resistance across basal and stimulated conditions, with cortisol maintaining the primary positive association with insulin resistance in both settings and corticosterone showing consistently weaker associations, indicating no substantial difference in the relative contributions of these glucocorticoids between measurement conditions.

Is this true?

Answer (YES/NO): NO